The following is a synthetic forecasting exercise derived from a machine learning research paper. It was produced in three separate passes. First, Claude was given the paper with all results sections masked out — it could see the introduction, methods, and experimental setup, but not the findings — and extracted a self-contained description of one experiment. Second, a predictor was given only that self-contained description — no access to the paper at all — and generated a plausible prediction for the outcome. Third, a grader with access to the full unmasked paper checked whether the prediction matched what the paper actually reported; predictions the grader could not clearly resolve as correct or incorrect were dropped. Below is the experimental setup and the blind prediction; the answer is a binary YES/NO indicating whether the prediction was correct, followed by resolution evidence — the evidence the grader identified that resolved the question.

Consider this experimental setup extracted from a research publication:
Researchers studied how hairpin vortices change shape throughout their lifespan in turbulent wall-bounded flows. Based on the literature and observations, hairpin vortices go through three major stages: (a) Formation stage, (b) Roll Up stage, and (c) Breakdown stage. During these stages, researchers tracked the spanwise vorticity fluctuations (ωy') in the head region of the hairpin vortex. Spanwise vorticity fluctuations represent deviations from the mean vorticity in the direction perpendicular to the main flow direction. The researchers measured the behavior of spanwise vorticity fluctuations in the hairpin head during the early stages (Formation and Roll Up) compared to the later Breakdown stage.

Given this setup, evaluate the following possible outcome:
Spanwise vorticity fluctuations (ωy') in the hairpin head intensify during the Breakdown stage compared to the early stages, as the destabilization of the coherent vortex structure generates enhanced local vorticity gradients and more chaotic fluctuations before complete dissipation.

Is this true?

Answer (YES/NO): NO